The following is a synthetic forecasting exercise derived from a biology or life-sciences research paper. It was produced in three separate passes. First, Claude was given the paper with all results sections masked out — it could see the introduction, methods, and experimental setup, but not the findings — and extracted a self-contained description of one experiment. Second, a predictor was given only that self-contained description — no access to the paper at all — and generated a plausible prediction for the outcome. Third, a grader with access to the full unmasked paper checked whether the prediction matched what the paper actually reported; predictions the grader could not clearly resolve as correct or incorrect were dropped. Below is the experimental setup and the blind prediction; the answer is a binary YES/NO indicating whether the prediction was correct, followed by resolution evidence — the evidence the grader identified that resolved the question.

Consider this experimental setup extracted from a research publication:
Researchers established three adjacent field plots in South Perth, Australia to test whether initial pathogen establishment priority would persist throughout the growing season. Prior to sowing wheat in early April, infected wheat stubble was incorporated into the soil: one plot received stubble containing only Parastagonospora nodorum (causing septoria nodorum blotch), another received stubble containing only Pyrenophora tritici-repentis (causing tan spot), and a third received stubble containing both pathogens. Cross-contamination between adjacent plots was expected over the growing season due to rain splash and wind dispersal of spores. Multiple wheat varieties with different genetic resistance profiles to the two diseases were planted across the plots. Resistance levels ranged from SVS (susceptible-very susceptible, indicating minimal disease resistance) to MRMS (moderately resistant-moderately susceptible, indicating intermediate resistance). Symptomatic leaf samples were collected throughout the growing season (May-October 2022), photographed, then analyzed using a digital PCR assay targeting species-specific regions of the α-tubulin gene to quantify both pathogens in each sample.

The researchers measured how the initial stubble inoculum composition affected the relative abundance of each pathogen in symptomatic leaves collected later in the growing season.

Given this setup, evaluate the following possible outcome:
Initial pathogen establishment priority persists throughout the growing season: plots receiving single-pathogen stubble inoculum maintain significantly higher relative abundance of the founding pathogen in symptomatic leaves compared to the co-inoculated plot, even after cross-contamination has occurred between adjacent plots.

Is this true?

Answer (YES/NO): NO